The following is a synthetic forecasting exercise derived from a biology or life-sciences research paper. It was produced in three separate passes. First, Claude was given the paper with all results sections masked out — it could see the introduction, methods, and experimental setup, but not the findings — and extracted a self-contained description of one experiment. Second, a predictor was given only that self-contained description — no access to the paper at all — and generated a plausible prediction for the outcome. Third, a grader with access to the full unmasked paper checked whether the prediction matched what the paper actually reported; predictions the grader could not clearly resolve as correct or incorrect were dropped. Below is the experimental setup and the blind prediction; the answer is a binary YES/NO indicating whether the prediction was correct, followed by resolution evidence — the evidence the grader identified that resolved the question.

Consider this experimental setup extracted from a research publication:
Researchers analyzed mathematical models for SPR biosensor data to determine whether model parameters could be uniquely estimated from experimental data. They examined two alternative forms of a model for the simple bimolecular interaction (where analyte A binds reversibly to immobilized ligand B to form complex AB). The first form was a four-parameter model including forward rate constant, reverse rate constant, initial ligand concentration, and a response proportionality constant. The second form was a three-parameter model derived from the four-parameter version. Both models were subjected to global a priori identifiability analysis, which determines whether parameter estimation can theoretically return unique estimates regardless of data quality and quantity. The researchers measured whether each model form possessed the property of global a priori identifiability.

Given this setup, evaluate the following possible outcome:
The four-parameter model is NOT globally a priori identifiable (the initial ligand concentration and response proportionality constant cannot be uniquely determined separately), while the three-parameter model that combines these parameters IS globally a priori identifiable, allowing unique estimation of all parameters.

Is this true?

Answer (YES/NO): YES